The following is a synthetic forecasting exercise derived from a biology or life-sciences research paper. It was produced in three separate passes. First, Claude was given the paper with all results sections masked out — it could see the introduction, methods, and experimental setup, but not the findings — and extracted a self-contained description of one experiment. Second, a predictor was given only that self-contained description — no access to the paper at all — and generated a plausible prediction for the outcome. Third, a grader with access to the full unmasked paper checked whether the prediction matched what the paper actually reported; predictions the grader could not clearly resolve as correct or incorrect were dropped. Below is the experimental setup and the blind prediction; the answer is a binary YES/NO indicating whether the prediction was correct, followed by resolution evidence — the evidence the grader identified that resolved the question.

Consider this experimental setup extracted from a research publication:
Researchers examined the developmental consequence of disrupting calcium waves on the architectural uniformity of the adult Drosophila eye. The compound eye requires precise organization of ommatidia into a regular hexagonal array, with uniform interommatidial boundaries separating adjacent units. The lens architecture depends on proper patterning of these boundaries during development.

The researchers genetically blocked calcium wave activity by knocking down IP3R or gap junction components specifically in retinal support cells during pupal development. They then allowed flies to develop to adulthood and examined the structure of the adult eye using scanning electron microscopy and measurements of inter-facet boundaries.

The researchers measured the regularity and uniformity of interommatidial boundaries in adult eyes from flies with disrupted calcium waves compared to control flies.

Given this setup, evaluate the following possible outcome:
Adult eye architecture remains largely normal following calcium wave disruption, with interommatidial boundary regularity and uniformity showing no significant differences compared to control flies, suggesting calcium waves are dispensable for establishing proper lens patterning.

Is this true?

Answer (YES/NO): NO